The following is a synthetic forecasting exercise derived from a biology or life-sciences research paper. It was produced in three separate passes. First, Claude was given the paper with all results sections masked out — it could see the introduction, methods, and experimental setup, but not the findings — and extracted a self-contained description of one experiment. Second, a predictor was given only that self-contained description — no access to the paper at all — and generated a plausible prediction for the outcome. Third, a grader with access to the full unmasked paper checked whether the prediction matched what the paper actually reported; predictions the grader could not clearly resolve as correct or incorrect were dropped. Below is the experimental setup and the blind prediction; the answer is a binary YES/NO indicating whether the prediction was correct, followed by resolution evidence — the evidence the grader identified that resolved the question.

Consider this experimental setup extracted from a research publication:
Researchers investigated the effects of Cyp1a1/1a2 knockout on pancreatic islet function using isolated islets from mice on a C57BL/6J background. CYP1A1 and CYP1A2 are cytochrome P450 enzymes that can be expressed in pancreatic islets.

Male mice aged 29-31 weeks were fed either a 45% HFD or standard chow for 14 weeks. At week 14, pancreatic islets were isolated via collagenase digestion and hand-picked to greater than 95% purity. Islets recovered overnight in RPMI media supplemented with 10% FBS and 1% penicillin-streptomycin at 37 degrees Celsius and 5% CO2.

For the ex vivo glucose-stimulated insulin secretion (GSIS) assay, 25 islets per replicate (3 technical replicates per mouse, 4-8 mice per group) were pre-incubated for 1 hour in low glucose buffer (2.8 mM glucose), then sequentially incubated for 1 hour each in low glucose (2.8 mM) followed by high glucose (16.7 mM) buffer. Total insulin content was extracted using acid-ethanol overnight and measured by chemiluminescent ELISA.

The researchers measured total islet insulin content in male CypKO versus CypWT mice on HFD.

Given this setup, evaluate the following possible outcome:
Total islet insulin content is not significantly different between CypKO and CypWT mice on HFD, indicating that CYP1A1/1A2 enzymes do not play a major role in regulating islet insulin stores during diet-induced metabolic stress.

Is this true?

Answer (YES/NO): YES